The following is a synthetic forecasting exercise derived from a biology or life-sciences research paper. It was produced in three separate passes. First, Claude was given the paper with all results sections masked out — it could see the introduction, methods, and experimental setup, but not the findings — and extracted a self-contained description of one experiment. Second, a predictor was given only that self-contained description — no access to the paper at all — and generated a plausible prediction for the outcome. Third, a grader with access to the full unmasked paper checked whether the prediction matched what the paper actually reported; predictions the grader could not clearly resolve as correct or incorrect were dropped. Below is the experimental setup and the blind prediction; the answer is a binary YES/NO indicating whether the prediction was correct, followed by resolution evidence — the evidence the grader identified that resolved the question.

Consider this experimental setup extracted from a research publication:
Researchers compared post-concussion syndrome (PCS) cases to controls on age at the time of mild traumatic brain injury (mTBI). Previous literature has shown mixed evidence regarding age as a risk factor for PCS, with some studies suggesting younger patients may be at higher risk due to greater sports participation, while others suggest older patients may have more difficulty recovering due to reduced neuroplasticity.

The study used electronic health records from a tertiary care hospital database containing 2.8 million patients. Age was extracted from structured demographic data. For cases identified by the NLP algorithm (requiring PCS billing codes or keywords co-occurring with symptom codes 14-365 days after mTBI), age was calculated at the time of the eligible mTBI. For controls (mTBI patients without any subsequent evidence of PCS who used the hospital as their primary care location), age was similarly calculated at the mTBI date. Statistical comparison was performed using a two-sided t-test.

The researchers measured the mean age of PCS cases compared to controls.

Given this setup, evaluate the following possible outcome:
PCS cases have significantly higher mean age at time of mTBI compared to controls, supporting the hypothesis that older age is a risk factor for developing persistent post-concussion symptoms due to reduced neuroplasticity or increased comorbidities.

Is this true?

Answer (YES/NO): NO